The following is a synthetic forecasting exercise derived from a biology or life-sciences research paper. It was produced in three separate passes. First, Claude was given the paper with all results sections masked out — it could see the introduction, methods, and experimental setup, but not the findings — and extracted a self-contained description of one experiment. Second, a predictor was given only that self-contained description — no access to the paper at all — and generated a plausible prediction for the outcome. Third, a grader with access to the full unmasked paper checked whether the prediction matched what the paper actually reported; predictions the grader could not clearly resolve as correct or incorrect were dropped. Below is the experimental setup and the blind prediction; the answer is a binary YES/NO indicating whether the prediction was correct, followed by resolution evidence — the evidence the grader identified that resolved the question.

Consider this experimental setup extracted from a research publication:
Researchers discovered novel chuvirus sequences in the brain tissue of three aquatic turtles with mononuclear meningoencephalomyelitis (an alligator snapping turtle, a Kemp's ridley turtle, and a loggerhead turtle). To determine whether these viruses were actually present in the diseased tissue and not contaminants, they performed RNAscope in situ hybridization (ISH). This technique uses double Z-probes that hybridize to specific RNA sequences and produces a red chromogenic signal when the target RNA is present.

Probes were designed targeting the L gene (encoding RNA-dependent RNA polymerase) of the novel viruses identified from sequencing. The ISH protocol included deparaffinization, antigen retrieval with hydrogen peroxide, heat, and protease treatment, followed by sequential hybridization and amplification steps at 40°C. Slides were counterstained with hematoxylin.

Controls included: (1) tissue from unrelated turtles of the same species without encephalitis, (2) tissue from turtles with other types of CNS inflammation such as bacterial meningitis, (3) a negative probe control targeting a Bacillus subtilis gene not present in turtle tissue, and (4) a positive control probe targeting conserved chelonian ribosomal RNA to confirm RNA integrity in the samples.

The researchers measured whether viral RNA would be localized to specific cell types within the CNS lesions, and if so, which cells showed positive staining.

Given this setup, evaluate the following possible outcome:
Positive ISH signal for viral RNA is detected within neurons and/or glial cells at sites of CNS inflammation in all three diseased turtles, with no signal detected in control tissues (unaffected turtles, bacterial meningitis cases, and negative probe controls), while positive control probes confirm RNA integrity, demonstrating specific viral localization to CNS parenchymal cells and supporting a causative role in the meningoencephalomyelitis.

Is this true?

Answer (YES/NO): YES